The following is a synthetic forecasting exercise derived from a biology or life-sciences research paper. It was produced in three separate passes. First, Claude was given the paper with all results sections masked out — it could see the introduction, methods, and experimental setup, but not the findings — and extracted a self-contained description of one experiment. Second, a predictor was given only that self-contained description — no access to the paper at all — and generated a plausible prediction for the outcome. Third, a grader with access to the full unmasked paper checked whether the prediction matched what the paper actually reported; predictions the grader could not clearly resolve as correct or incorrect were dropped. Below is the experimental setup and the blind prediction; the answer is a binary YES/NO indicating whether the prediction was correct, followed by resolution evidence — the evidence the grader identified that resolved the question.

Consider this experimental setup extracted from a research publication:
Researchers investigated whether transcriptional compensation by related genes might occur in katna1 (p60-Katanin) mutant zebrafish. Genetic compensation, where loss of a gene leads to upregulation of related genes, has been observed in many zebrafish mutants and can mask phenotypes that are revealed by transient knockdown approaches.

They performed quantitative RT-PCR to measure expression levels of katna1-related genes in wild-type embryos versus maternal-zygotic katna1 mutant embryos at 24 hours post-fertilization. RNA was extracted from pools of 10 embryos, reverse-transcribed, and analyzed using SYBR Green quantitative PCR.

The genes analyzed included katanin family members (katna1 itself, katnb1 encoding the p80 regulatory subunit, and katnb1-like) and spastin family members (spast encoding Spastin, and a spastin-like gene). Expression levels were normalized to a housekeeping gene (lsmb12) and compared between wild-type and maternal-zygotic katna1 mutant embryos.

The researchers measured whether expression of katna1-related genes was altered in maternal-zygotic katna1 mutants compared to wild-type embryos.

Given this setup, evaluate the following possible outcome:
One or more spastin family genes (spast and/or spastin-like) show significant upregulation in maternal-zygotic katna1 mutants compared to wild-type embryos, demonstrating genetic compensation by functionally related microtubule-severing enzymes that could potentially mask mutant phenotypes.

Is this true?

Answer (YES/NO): YES